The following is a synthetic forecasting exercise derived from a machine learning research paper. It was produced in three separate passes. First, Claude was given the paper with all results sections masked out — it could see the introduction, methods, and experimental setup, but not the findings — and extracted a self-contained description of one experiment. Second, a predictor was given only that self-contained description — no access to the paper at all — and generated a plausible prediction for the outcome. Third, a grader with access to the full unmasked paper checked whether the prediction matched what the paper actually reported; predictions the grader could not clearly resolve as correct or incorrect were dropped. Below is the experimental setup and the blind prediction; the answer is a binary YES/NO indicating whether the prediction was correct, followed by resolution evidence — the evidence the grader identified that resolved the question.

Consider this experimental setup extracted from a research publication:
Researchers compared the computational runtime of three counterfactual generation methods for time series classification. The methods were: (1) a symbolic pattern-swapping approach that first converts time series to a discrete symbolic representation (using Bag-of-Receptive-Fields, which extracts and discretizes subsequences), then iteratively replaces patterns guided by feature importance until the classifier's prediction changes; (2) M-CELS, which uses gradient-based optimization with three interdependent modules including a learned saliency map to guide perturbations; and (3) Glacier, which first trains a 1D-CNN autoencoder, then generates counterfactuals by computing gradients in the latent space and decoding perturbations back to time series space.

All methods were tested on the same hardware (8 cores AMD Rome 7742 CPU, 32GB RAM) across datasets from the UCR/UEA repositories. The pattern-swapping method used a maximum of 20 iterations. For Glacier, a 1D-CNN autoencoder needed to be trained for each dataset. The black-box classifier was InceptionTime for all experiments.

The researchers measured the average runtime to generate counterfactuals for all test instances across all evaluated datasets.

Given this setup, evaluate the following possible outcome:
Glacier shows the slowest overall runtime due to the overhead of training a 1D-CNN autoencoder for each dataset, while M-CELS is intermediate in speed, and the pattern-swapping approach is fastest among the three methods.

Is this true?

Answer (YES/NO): NO